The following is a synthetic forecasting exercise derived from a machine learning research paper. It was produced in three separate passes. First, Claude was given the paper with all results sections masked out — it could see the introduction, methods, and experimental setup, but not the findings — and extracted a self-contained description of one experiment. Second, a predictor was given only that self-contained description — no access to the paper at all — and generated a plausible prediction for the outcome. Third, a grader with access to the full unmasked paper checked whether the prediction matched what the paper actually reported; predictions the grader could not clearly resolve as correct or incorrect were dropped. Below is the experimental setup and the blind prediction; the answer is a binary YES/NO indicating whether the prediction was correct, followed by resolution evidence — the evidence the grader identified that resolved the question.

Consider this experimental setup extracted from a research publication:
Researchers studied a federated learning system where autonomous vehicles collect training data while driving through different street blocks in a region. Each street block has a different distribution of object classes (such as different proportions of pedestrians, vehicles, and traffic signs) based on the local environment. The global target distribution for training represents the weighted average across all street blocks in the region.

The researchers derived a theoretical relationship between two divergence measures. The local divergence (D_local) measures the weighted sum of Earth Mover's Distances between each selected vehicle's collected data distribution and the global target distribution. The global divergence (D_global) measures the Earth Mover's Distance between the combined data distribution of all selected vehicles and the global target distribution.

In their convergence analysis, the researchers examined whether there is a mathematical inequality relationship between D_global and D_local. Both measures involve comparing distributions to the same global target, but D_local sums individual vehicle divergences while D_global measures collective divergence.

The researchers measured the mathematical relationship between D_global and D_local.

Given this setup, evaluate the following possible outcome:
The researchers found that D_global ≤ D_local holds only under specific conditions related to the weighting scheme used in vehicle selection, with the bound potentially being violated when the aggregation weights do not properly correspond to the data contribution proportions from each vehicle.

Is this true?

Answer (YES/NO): NO